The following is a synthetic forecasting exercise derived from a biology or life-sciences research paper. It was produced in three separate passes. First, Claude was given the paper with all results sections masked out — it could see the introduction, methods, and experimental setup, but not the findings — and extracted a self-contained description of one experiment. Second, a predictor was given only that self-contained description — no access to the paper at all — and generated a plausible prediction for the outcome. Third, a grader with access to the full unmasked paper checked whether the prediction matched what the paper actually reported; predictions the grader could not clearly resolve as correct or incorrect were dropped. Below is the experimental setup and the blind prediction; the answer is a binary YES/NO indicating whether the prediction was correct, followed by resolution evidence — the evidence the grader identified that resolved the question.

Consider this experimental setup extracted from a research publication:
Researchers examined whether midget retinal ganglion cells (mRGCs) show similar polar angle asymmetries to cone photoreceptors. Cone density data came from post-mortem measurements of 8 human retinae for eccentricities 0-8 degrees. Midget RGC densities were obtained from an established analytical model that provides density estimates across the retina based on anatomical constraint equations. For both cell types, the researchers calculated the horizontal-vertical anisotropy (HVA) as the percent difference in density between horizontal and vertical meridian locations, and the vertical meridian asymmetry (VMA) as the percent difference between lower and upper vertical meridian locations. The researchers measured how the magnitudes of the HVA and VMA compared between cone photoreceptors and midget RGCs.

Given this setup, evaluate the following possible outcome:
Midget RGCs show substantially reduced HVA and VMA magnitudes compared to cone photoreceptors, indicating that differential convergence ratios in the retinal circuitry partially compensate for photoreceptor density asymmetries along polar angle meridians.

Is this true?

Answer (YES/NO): NO